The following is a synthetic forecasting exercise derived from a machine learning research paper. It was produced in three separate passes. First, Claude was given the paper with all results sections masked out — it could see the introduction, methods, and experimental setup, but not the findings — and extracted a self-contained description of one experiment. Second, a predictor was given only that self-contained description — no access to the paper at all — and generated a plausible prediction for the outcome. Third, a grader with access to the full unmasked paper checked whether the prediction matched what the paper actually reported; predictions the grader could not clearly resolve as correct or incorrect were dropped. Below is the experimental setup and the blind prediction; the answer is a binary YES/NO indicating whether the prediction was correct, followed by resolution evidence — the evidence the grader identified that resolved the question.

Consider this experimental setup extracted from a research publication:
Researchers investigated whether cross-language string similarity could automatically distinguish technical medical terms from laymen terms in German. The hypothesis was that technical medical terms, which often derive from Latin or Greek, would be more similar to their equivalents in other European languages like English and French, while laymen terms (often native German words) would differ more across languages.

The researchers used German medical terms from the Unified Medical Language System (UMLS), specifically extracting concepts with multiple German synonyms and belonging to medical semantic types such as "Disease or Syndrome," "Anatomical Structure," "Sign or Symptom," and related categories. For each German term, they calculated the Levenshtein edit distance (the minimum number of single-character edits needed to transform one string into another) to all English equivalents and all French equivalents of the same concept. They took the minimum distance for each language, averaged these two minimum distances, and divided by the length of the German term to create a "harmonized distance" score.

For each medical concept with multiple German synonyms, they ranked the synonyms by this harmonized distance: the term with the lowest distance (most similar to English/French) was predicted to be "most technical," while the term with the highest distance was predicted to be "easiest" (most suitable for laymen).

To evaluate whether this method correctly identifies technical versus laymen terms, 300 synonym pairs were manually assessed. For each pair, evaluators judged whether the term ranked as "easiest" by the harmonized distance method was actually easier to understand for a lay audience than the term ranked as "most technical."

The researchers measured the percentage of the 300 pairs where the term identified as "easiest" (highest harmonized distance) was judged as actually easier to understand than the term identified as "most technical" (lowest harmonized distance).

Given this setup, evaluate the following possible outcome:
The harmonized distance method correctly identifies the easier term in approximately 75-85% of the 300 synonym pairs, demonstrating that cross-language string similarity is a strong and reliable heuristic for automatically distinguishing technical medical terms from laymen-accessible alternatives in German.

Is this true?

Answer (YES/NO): NO